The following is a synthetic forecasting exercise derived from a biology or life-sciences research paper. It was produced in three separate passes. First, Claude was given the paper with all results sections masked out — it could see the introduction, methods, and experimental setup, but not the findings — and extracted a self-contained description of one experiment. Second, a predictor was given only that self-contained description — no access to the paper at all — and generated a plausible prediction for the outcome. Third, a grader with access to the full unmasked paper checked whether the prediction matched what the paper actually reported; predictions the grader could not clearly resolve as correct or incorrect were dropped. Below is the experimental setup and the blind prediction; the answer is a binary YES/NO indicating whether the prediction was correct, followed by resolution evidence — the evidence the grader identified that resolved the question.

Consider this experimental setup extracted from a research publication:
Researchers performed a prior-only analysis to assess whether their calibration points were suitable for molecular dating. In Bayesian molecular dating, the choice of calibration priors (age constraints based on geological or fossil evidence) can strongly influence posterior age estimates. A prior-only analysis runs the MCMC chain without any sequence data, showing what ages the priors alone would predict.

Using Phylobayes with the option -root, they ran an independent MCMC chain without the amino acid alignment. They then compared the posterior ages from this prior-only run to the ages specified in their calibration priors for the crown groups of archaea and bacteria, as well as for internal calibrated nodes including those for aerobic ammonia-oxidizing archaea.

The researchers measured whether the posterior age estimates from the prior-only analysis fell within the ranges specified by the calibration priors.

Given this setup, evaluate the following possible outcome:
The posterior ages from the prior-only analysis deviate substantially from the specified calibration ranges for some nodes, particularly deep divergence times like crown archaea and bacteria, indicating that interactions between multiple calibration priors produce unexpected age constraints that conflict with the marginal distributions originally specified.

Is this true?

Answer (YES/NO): NO